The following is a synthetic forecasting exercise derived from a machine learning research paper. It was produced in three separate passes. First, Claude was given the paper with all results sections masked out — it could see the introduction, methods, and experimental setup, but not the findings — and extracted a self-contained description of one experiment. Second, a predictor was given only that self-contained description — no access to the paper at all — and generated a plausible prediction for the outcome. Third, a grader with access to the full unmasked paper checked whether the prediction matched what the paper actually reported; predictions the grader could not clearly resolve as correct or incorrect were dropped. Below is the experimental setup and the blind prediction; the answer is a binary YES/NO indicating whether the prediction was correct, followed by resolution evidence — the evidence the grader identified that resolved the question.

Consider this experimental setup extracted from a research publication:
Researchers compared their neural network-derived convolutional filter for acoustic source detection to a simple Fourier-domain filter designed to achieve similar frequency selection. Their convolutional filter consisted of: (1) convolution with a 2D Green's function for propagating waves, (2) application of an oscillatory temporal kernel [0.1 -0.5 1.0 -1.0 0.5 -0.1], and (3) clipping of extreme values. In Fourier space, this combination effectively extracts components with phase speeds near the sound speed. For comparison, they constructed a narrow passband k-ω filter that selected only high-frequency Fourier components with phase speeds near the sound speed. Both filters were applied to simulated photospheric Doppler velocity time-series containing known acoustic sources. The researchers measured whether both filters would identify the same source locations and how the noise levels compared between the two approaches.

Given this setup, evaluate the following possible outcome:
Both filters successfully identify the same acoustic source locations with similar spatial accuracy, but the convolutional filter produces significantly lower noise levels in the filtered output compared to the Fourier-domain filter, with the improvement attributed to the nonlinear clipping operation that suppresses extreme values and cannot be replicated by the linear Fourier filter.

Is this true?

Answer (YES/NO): NO